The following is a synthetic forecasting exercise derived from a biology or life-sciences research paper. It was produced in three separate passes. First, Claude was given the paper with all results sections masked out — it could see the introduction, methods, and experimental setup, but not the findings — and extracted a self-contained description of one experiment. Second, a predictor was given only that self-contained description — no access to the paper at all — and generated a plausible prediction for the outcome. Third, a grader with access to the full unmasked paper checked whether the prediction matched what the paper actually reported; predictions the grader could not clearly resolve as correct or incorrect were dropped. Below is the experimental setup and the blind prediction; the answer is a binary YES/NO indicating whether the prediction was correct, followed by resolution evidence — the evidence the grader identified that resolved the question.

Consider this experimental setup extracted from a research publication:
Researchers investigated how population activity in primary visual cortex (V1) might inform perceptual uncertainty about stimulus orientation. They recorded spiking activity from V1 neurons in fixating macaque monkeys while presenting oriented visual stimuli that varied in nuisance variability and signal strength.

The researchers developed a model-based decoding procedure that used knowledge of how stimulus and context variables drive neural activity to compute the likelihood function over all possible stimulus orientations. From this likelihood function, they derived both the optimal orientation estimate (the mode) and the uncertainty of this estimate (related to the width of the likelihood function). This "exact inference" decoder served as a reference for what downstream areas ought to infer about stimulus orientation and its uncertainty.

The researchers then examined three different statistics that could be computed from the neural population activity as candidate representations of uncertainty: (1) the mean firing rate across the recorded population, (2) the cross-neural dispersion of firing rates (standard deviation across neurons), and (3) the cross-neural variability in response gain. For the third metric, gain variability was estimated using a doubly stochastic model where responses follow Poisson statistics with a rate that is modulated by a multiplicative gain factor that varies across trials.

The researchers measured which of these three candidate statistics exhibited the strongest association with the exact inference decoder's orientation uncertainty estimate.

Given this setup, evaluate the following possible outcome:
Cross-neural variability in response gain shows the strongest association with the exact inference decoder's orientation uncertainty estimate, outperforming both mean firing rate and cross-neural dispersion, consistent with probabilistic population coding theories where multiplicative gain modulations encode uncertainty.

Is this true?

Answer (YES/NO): YES